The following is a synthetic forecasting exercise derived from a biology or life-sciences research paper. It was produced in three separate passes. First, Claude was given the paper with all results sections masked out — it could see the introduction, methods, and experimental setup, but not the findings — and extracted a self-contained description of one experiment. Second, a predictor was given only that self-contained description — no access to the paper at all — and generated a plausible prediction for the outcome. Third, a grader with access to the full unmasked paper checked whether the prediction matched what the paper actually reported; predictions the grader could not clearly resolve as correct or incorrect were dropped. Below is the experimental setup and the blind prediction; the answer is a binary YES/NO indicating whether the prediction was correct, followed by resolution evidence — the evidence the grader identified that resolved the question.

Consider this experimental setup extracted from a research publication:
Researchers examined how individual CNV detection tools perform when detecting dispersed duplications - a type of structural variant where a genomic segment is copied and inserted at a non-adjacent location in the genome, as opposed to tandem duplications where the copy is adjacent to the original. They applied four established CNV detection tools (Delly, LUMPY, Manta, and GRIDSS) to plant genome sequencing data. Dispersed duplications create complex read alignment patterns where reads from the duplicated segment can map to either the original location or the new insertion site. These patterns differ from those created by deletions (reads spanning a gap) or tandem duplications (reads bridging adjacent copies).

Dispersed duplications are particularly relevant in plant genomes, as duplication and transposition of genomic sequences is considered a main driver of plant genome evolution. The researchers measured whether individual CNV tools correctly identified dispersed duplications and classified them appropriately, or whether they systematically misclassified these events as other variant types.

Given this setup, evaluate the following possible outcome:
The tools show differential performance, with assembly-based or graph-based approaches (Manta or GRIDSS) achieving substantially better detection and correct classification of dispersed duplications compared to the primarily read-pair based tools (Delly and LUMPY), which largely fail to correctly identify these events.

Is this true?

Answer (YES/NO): NO